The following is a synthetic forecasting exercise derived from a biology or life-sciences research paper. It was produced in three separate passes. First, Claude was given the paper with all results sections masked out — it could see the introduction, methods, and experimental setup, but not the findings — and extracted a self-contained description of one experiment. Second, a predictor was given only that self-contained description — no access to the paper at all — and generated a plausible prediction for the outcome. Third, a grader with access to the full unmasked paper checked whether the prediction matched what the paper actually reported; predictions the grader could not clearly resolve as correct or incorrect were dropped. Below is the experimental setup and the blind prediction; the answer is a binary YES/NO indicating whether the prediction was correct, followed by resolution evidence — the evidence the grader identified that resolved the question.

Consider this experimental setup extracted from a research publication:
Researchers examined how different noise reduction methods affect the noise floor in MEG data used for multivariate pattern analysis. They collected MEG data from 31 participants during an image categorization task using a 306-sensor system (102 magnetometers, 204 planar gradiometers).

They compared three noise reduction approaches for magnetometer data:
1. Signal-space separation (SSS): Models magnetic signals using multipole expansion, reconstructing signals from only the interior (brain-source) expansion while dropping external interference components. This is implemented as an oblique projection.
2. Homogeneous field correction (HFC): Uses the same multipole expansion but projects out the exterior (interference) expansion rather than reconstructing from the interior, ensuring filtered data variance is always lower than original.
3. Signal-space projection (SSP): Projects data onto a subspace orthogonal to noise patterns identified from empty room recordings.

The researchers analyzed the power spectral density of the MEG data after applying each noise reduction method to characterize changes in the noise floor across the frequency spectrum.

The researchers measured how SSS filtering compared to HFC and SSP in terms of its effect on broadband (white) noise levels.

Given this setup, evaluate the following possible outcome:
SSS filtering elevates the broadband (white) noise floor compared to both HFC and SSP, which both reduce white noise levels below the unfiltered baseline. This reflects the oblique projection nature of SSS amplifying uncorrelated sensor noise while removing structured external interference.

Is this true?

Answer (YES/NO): YES